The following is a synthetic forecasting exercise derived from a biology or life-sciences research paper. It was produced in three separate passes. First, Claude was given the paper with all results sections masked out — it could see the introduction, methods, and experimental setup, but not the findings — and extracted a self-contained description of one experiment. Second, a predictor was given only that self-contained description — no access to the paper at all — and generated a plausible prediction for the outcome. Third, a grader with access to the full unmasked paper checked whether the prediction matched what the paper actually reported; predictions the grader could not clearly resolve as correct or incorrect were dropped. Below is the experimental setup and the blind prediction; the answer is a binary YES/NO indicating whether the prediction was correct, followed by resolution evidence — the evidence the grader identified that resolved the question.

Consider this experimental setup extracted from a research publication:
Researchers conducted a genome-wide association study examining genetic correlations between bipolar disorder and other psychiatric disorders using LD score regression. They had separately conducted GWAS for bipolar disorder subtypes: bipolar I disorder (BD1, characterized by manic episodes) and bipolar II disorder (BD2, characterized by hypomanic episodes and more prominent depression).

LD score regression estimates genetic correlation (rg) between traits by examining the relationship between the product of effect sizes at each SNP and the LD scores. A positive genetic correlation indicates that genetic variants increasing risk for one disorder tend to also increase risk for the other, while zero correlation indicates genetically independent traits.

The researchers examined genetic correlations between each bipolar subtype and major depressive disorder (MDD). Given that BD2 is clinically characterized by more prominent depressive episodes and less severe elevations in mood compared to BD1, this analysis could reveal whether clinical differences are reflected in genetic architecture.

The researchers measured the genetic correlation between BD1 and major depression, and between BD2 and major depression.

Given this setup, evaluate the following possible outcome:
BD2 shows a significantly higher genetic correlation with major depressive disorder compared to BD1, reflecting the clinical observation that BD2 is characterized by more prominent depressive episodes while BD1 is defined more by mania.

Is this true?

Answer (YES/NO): YES